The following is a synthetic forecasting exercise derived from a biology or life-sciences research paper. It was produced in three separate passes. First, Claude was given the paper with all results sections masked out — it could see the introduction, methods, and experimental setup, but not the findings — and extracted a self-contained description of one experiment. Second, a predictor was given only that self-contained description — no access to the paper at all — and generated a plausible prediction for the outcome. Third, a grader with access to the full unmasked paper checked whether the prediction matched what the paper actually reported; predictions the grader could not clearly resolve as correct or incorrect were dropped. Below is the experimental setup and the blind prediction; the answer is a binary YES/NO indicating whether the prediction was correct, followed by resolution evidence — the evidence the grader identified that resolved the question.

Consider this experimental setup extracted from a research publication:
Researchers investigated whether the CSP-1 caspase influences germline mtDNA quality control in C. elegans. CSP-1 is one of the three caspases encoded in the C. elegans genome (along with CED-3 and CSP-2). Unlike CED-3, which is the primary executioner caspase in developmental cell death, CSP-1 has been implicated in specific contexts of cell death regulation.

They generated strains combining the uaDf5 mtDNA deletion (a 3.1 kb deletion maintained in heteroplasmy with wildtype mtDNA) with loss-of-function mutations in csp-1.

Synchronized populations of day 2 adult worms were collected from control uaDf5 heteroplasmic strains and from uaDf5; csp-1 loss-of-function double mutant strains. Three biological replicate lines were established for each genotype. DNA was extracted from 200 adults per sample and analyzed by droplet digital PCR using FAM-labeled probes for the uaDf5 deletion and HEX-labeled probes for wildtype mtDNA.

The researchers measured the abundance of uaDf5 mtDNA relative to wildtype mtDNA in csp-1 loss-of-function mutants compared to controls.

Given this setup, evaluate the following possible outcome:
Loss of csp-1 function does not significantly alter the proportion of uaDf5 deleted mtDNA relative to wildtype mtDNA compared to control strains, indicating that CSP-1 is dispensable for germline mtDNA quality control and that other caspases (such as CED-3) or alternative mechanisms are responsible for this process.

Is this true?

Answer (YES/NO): NO